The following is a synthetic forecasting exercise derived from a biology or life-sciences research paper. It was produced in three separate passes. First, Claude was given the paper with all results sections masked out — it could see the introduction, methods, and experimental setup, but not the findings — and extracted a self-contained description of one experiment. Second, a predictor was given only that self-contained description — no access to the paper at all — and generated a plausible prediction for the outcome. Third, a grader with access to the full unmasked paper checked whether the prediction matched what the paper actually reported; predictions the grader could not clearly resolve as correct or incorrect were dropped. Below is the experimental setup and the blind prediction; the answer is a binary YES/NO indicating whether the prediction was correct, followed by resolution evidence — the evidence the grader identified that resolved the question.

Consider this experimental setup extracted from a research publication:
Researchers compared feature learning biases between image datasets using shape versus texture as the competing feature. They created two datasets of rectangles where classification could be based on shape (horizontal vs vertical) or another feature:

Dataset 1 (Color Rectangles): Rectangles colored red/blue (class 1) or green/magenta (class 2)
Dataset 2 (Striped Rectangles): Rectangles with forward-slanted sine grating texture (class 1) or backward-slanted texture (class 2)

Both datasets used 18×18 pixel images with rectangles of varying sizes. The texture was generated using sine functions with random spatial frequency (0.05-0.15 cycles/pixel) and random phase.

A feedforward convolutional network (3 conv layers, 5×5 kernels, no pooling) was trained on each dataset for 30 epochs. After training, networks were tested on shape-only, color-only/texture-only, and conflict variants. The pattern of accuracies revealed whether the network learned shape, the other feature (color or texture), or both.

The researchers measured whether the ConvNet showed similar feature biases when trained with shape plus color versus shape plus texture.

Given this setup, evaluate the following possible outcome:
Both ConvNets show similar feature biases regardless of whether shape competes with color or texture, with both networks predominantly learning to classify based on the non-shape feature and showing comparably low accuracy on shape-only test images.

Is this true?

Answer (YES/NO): YES